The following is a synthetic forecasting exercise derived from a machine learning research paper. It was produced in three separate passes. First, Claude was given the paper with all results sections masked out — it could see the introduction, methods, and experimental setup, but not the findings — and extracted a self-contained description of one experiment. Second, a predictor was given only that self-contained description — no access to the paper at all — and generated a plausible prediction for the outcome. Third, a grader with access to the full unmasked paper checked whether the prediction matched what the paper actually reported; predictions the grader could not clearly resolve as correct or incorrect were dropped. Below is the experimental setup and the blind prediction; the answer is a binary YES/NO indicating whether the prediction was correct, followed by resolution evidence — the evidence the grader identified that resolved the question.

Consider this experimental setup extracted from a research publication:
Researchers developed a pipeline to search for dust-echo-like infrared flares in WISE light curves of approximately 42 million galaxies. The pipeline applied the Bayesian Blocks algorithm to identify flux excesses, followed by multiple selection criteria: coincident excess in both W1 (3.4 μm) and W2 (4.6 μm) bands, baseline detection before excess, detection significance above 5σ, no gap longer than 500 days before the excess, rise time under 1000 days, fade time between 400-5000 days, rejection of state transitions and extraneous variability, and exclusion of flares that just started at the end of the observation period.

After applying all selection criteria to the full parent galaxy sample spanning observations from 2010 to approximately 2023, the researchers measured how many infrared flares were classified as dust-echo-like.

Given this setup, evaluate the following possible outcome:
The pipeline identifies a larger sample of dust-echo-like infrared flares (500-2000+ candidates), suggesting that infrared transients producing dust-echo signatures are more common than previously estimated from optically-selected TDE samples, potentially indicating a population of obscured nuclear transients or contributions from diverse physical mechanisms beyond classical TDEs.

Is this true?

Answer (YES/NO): YES